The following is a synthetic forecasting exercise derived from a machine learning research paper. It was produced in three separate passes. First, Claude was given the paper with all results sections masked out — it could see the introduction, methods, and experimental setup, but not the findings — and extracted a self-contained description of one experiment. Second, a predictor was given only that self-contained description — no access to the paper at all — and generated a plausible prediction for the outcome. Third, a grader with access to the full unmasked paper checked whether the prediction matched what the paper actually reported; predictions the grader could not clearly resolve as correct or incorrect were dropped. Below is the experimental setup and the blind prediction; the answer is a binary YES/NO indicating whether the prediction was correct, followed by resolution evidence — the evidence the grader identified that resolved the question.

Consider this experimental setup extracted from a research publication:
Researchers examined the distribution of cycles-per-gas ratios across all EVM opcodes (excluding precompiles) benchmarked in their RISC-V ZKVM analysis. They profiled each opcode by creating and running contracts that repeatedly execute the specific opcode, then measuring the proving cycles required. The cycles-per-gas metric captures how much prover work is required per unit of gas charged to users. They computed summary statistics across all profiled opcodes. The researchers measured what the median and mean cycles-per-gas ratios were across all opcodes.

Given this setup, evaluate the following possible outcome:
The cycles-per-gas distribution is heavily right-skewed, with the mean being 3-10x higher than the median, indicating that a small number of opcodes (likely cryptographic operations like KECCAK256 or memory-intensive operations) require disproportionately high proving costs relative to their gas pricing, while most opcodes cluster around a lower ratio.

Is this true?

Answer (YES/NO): NO